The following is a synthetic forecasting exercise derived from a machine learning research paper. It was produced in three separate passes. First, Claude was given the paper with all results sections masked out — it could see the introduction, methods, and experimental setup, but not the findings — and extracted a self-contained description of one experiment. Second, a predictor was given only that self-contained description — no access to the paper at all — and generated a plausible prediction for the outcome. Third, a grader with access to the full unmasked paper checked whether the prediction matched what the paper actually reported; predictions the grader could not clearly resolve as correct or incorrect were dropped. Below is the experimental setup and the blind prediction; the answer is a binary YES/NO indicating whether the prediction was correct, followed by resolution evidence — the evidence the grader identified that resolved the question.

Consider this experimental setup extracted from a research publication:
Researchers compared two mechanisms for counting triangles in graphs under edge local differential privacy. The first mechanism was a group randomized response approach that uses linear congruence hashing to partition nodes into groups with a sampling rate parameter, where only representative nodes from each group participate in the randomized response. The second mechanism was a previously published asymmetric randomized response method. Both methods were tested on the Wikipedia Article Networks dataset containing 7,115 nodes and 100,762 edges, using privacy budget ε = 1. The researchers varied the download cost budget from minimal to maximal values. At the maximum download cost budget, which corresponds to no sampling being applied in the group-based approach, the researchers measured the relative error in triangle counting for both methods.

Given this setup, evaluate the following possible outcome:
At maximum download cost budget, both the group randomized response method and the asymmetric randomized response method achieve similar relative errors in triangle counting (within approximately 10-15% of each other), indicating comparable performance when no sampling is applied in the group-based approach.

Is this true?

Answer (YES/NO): YES